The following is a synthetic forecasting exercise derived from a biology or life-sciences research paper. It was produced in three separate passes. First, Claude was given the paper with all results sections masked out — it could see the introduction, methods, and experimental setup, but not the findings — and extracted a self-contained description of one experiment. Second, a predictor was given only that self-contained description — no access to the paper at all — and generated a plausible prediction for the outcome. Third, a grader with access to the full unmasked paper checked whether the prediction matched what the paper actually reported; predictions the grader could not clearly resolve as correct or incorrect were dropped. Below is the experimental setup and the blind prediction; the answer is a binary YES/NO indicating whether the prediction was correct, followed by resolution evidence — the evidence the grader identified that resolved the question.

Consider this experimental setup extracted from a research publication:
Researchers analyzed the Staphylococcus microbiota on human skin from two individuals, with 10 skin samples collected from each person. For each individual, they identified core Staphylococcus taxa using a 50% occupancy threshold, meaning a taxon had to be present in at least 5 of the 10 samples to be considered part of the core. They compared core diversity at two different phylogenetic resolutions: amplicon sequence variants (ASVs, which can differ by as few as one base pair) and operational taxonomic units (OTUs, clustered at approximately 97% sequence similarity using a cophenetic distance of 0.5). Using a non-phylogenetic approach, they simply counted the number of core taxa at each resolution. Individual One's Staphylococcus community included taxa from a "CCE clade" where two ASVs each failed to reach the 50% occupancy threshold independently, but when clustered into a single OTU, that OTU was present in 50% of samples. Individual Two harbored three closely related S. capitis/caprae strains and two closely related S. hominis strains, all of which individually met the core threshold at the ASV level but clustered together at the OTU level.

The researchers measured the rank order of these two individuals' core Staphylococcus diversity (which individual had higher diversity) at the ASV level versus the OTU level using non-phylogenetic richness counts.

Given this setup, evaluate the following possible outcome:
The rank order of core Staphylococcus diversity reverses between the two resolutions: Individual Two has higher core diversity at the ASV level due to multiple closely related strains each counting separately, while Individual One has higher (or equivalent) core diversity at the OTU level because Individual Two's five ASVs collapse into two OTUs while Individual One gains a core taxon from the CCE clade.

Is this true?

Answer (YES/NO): YES